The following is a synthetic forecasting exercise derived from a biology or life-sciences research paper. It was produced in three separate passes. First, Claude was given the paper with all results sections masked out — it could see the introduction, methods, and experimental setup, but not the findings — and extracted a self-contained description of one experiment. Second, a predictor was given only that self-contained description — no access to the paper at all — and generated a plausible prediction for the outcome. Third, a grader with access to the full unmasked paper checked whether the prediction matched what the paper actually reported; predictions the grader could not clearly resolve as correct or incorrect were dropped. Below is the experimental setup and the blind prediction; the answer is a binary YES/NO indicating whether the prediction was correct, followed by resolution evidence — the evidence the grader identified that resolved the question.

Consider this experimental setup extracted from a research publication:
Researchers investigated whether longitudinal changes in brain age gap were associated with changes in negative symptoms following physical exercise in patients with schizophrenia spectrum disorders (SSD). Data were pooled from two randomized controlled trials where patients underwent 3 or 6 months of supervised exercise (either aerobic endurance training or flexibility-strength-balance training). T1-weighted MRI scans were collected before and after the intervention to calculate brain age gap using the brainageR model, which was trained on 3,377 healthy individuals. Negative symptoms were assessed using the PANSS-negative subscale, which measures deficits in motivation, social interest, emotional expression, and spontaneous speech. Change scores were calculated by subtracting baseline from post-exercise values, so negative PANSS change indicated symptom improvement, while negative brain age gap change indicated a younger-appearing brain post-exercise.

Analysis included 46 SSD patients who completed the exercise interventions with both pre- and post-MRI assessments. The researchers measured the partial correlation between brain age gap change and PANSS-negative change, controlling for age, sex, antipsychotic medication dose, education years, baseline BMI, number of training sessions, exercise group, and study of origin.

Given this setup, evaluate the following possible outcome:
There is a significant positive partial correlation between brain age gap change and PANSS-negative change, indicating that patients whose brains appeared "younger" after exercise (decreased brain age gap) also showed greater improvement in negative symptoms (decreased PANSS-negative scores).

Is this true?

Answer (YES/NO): YES